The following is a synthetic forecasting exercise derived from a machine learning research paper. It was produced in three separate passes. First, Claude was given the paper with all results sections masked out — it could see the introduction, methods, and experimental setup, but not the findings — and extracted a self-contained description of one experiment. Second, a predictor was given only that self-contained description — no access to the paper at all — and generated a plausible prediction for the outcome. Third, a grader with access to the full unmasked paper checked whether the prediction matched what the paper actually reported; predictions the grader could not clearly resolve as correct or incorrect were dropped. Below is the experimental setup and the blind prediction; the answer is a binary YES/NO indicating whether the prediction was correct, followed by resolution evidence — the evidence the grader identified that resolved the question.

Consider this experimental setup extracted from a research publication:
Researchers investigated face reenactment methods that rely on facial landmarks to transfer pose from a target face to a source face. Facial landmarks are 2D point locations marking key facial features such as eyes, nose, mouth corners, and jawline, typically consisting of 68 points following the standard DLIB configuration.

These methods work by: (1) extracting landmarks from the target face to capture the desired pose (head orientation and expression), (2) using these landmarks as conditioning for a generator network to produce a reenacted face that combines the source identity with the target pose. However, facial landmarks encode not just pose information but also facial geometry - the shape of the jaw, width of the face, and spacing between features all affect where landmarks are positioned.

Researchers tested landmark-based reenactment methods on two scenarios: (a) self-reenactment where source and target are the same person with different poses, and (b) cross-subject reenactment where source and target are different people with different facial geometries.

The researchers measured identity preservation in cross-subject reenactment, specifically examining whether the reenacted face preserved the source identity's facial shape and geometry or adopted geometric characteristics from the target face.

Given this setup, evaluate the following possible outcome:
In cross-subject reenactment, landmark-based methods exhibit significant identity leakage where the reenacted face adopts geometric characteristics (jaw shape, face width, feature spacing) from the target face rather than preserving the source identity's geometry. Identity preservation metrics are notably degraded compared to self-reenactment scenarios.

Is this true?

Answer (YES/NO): YES